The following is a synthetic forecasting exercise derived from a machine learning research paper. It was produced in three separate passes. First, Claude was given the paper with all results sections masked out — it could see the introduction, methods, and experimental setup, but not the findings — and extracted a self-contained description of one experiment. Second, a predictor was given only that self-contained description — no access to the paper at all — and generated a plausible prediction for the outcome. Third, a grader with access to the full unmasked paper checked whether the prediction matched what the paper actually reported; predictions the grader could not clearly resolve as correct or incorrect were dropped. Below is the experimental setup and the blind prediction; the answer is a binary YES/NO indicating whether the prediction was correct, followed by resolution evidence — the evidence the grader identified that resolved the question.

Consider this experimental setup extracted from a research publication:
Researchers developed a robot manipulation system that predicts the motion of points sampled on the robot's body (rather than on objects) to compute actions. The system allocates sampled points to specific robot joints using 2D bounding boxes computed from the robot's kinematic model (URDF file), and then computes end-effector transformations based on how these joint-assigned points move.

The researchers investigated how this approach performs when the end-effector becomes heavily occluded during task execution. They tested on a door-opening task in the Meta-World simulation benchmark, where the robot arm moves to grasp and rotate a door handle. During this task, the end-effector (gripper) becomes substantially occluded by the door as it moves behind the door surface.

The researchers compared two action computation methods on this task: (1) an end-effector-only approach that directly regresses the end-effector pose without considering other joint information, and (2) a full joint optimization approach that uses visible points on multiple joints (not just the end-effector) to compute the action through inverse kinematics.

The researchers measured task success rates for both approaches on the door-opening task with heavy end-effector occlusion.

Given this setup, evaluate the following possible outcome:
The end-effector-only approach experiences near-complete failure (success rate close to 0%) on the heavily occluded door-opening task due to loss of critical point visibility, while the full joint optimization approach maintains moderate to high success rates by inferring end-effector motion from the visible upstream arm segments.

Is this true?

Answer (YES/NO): NO